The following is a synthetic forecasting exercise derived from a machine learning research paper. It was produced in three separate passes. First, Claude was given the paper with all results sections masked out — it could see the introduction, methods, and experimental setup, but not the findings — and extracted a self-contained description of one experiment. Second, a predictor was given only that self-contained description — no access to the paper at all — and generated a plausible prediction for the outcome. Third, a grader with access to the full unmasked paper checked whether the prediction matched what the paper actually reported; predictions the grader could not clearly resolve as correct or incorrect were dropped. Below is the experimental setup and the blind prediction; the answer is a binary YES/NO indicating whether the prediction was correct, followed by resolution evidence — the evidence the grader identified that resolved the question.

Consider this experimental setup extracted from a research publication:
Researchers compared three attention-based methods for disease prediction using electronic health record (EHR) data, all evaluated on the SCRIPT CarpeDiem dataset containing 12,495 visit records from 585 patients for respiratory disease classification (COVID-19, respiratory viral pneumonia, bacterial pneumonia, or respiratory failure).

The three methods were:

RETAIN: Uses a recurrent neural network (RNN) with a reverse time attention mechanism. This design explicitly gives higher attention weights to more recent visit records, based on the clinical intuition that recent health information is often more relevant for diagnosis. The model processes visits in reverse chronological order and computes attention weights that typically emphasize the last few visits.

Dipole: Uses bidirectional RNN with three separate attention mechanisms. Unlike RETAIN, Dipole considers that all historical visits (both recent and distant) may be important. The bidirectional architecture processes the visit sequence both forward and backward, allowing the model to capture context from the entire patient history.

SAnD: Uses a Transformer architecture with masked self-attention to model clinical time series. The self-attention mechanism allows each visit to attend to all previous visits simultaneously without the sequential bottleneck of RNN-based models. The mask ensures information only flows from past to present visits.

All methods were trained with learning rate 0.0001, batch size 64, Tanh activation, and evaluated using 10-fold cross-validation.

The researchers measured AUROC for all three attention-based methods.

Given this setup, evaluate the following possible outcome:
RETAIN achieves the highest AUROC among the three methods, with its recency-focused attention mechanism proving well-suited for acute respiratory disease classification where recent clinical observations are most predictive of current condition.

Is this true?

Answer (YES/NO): NO